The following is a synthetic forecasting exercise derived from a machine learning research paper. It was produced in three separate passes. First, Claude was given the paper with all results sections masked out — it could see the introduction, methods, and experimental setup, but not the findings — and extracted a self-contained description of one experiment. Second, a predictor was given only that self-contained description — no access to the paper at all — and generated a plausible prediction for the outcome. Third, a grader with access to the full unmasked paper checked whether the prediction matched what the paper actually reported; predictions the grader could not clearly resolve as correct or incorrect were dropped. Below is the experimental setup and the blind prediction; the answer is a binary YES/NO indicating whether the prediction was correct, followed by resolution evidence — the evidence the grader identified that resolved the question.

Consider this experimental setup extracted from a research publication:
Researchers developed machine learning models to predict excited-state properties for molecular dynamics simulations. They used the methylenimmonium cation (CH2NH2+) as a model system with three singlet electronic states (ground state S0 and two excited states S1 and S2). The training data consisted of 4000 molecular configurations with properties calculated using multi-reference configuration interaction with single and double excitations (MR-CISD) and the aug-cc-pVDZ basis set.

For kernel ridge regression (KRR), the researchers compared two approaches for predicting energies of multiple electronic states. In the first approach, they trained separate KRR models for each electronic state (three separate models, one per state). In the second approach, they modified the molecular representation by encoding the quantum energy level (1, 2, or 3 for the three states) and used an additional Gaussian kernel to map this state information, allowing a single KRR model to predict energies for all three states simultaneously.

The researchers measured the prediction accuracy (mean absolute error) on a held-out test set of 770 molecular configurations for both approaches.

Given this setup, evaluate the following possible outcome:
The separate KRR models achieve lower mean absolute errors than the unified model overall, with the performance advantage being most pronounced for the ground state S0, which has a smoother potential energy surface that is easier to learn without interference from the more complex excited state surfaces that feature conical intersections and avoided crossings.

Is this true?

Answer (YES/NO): NO